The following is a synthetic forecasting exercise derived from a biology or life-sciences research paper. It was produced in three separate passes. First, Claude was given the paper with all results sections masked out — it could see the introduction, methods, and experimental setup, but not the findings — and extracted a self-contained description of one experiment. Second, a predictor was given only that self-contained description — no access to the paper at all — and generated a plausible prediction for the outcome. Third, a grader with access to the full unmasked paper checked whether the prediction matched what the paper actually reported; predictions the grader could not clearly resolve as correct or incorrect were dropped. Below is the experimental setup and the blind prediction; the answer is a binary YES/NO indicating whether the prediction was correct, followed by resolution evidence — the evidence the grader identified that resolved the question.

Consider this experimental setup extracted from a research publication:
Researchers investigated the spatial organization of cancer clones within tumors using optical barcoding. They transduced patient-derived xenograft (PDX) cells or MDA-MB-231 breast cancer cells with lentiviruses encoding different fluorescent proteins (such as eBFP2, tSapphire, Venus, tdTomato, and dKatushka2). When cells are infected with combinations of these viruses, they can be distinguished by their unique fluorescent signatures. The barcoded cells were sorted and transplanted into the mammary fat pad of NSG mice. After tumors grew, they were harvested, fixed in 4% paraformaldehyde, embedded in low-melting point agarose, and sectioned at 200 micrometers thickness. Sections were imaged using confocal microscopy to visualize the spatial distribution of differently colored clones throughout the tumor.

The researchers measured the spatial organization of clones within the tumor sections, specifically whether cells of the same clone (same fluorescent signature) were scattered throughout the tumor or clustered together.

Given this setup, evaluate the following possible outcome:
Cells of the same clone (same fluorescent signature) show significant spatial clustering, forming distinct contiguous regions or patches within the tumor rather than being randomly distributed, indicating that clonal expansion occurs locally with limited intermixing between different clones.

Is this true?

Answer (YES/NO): YES